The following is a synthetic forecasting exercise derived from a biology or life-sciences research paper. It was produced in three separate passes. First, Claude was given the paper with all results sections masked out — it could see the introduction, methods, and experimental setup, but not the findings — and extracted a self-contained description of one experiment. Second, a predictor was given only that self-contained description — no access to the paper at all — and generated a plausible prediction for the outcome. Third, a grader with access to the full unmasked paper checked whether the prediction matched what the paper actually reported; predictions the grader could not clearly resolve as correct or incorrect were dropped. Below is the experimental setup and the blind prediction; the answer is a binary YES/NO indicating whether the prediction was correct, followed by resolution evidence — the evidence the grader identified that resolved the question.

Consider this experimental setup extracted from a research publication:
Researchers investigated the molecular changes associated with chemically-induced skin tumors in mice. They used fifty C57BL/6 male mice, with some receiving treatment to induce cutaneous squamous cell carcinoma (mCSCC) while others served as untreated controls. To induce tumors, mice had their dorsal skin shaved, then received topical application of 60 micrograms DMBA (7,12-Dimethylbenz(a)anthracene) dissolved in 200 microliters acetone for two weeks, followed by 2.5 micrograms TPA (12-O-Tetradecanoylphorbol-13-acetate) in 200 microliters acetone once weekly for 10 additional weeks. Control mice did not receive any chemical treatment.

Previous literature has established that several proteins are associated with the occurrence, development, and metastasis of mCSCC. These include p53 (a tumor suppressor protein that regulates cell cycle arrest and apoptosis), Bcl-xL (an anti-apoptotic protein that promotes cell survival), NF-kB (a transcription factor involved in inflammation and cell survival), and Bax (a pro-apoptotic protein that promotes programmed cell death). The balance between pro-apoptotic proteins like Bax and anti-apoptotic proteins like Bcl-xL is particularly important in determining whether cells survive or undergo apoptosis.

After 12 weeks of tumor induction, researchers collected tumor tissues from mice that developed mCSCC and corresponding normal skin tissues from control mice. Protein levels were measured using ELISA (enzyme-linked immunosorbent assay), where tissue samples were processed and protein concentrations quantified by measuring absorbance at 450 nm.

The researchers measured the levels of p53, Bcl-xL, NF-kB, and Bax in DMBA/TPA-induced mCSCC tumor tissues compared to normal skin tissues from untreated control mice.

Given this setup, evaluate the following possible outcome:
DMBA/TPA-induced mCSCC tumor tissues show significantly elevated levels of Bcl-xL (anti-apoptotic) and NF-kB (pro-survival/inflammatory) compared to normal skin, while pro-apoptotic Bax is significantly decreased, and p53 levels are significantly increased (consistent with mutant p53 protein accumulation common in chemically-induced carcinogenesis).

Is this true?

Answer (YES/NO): YES